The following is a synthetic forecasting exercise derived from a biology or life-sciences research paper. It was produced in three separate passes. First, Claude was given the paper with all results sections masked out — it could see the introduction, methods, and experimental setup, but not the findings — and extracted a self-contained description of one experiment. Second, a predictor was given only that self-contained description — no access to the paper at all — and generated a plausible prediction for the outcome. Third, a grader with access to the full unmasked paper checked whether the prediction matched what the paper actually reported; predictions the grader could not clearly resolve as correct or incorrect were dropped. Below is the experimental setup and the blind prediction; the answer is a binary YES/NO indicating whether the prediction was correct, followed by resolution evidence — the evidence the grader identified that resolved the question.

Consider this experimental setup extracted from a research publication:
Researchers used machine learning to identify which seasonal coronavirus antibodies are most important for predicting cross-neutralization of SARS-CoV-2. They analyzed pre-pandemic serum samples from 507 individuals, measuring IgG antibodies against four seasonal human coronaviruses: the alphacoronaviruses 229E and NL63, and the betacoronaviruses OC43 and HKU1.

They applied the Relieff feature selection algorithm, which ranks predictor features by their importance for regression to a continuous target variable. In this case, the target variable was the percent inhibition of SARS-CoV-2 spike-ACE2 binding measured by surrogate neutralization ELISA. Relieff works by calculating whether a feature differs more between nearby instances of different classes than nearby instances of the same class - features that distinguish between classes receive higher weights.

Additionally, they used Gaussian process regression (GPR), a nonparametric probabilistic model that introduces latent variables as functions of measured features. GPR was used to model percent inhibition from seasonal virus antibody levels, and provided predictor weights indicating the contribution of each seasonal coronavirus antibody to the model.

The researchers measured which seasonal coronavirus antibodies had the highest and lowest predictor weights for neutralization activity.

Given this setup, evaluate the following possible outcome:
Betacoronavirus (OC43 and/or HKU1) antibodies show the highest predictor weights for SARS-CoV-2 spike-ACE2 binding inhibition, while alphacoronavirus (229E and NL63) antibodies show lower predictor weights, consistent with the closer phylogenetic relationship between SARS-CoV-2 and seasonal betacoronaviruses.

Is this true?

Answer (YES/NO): NO